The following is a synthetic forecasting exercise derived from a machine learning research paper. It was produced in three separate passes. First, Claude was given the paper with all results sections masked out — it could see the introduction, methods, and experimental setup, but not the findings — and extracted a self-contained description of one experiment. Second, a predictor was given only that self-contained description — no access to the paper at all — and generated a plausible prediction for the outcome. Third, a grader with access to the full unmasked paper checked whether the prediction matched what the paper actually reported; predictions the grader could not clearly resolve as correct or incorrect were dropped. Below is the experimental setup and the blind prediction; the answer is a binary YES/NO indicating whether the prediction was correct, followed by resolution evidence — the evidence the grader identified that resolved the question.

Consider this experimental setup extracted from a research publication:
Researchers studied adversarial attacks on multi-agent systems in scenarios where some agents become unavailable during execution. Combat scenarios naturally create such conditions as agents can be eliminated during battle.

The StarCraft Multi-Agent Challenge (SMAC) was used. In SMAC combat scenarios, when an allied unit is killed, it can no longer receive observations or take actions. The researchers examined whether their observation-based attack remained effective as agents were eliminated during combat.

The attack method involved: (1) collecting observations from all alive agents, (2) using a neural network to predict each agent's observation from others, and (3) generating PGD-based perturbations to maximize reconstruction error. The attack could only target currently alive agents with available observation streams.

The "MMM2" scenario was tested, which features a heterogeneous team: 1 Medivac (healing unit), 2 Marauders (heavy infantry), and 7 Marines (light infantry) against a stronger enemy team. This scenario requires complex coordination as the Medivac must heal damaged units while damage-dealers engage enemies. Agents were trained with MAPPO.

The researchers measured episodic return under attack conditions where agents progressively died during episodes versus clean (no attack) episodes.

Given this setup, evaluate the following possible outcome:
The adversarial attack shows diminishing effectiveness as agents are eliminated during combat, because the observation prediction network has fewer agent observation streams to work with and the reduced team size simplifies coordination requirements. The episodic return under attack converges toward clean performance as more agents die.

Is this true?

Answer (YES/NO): NO